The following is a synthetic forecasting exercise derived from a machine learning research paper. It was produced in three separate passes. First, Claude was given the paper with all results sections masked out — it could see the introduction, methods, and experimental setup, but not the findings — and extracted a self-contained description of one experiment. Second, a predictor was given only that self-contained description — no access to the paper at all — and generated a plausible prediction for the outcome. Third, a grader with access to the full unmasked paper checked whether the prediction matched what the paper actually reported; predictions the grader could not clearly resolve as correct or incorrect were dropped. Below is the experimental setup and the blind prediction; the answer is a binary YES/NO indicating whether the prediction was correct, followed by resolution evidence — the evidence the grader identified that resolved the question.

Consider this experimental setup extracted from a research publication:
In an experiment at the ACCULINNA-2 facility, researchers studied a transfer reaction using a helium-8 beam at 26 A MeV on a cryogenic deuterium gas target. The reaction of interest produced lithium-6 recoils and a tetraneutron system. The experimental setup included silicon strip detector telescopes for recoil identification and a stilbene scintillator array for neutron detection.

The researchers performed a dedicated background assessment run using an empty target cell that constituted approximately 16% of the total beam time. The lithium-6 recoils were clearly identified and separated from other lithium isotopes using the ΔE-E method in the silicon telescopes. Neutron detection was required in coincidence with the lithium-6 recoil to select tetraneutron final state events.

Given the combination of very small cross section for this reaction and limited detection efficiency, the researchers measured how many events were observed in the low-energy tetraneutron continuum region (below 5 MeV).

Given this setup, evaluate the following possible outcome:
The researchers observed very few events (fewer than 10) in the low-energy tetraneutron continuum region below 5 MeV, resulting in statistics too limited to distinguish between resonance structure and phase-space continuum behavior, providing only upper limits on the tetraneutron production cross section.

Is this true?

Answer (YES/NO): NO